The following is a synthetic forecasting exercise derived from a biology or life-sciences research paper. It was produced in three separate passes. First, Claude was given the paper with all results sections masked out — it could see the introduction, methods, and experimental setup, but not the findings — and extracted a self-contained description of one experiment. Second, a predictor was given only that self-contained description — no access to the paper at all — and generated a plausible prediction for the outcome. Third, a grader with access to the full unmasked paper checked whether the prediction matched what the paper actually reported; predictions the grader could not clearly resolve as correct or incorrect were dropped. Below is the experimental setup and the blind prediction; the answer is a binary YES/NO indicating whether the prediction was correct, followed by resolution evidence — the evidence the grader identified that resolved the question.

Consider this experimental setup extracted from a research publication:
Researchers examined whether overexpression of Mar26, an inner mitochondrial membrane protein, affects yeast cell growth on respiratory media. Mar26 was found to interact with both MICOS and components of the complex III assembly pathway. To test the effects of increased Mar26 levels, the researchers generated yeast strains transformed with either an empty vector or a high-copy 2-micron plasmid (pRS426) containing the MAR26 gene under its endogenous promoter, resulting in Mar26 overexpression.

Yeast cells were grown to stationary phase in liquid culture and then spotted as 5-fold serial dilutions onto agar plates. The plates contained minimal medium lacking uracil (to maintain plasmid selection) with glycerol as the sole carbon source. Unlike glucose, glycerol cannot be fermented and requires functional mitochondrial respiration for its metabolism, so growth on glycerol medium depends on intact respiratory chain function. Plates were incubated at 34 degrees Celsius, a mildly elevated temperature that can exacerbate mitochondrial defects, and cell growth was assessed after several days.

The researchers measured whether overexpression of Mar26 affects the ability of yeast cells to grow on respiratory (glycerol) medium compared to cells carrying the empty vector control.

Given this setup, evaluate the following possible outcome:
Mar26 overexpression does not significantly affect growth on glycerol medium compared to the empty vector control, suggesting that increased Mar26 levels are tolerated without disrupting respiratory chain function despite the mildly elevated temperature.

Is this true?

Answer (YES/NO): YES